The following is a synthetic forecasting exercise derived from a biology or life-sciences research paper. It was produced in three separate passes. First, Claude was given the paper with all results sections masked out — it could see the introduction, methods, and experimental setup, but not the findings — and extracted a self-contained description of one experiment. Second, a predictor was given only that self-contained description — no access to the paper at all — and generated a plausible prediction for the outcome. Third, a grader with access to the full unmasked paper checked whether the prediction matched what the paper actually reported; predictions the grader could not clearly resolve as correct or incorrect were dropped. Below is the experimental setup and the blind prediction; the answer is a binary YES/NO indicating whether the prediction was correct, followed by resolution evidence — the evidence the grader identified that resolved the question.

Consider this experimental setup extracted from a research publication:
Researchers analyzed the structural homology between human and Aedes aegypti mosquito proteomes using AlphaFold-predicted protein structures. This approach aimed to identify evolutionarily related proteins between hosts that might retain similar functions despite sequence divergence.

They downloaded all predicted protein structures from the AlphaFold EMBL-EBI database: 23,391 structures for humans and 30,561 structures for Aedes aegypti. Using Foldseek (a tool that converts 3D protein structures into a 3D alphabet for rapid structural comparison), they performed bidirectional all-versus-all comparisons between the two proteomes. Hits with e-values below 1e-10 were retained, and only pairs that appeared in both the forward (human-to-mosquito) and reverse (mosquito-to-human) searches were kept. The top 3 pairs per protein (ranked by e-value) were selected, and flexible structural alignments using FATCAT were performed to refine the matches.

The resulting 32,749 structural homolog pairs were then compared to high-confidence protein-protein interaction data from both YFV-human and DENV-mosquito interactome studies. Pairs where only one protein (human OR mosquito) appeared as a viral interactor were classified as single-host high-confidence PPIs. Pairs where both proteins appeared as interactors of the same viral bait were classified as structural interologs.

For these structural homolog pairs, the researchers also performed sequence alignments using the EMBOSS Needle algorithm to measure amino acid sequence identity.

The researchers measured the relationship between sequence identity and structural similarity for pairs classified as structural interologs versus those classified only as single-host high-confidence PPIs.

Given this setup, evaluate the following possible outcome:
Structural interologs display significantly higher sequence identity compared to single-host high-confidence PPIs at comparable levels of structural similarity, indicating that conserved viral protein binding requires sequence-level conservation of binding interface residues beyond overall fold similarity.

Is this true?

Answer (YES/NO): NO